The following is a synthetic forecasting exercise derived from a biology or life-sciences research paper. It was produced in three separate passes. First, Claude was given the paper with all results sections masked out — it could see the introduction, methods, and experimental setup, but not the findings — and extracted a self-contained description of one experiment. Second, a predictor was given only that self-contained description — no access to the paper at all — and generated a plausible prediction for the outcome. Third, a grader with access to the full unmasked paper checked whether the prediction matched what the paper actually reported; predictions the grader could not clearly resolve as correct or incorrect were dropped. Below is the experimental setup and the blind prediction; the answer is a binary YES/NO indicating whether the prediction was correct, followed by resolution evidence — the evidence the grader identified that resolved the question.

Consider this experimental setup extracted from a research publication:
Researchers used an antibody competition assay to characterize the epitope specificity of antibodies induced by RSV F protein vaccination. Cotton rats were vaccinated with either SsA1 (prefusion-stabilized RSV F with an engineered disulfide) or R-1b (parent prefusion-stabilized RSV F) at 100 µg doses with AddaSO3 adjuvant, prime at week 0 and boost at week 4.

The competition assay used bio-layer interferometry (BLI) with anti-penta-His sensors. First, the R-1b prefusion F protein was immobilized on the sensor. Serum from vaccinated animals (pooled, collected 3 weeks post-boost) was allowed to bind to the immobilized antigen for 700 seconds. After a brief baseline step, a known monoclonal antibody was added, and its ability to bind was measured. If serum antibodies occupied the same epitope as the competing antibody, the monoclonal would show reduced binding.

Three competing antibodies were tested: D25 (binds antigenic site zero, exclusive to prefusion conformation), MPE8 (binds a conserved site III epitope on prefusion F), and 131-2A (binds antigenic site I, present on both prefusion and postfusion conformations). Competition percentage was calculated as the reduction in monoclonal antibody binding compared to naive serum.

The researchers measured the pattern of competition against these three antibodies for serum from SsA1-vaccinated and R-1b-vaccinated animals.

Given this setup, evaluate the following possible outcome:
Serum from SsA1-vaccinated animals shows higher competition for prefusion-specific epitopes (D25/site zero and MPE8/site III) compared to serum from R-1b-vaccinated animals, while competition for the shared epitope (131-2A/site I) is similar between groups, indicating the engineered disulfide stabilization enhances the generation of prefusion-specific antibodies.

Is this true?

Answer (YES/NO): NO